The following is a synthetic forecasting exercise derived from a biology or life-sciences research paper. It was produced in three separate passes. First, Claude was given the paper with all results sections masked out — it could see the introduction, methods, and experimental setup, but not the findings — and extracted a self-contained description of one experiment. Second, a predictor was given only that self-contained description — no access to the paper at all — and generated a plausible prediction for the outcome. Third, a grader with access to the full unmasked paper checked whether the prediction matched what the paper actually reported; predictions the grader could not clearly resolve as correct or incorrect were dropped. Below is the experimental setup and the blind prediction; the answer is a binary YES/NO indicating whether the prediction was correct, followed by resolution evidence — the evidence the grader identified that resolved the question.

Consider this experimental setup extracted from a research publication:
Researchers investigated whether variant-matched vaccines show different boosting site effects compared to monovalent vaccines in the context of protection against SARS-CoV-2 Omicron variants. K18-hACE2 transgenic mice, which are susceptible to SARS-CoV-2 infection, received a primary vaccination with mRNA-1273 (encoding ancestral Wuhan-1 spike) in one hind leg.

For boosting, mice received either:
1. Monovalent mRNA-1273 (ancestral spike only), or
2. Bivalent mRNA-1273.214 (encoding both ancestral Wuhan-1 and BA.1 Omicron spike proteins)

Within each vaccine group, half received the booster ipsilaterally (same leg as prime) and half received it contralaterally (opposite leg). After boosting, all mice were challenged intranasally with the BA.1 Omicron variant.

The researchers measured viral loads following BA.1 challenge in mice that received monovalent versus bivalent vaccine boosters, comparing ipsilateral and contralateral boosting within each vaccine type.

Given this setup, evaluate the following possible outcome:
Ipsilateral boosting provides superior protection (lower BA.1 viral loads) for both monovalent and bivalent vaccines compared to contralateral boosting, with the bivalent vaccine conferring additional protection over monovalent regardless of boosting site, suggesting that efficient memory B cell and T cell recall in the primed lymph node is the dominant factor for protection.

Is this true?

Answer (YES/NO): NO